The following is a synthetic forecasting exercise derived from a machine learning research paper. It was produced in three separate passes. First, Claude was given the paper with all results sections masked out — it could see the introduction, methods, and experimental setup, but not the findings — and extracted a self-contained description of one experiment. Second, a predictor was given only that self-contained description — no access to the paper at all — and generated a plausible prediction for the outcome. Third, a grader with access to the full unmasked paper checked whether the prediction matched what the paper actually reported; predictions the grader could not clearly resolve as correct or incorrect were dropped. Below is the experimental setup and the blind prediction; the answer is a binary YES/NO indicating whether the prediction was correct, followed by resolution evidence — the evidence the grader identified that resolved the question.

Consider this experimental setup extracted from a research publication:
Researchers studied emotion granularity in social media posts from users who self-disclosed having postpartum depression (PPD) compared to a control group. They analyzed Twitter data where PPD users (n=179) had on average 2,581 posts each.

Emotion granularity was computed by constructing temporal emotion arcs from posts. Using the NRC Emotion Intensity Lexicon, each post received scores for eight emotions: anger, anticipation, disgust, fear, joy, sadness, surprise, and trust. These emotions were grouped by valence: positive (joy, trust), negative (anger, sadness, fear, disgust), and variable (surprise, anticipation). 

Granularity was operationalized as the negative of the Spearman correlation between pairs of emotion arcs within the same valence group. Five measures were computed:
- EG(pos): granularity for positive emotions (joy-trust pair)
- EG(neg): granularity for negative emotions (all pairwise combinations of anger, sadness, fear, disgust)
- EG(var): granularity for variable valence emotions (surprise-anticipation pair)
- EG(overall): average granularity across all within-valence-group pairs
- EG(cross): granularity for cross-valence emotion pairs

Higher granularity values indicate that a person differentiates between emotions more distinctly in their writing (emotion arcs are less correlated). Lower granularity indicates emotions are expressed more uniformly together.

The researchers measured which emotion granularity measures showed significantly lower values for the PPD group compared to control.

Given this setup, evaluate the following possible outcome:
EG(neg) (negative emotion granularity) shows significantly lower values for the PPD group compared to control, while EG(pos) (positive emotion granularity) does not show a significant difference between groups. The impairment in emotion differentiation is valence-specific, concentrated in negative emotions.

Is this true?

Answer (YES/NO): YES